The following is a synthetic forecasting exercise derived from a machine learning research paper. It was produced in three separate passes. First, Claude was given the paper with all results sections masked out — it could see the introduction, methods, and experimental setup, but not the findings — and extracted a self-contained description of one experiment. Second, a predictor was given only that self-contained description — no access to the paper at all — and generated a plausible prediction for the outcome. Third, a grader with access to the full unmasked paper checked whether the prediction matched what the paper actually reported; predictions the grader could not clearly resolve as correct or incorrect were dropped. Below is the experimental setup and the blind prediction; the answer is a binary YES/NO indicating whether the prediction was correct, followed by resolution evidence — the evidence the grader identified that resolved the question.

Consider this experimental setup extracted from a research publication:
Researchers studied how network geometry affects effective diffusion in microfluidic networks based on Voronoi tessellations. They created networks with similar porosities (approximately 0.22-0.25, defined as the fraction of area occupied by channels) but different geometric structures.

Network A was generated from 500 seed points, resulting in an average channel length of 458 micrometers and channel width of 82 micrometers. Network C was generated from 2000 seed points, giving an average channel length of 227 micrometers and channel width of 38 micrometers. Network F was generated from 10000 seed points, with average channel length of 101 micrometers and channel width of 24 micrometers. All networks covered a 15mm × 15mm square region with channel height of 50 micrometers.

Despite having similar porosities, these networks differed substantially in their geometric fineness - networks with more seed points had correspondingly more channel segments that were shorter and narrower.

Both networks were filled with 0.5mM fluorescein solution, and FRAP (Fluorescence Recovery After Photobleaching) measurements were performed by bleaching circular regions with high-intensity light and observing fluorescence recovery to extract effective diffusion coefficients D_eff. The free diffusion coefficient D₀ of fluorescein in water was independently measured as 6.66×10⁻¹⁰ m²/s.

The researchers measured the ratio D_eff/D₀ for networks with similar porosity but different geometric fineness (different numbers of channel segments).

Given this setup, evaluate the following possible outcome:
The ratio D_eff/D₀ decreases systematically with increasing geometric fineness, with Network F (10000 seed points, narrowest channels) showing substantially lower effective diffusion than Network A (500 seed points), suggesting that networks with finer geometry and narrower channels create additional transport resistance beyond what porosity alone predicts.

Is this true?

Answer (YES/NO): NO